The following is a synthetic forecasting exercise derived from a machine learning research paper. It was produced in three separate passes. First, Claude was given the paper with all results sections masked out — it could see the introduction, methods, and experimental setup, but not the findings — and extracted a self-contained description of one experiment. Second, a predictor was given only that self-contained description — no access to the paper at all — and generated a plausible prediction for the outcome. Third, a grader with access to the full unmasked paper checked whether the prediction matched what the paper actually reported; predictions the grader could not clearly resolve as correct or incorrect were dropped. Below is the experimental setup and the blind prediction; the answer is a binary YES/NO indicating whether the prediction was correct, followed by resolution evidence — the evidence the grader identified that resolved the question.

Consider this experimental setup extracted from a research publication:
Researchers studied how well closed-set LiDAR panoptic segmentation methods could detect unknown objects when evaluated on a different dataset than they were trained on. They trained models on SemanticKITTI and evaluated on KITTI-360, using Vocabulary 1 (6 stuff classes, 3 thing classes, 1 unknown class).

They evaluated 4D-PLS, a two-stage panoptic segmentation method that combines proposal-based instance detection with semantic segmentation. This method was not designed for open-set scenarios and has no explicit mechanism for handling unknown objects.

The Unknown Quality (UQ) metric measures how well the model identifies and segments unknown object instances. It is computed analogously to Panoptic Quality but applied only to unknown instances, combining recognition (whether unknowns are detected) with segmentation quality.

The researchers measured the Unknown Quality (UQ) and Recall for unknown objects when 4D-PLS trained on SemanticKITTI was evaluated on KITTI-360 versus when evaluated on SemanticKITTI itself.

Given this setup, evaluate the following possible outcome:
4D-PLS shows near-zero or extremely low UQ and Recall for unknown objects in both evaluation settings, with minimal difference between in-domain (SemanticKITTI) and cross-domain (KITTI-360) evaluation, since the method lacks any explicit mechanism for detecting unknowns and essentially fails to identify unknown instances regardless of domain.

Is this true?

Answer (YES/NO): NO